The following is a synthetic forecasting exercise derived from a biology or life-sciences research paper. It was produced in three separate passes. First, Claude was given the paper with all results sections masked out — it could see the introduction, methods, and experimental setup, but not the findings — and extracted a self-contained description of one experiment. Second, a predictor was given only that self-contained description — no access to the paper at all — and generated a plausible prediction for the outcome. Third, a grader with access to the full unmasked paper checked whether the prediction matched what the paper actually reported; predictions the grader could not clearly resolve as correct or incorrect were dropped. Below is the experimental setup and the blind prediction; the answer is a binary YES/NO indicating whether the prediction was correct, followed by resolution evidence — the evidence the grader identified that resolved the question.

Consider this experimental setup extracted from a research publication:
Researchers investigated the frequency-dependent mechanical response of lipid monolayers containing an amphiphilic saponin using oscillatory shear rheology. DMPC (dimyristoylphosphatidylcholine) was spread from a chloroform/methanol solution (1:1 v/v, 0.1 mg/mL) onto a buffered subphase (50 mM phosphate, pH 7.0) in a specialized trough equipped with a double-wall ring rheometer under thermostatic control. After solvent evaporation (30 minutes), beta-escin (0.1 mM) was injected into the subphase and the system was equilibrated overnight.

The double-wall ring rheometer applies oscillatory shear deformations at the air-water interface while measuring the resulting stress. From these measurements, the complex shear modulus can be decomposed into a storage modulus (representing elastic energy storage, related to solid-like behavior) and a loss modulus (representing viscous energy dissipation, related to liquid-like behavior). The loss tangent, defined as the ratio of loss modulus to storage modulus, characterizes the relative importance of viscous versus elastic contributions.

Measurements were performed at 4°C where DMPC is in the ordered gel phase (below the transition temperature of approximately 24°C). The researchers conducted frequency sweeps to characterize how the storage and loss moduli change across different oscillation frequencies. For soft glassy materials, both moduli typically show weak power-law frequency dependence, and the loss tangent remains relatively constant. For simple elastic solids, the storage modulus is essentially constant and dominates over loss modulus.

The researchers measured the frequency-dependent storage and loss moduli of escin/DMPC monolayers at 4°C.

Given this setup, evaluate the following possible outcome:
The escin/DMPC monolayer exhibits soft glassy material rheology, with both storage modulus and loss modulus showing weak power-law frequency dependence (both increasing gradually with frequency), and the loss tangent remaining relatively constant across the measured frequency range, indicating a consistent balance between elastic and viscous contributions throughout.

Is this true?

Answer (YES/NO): NO